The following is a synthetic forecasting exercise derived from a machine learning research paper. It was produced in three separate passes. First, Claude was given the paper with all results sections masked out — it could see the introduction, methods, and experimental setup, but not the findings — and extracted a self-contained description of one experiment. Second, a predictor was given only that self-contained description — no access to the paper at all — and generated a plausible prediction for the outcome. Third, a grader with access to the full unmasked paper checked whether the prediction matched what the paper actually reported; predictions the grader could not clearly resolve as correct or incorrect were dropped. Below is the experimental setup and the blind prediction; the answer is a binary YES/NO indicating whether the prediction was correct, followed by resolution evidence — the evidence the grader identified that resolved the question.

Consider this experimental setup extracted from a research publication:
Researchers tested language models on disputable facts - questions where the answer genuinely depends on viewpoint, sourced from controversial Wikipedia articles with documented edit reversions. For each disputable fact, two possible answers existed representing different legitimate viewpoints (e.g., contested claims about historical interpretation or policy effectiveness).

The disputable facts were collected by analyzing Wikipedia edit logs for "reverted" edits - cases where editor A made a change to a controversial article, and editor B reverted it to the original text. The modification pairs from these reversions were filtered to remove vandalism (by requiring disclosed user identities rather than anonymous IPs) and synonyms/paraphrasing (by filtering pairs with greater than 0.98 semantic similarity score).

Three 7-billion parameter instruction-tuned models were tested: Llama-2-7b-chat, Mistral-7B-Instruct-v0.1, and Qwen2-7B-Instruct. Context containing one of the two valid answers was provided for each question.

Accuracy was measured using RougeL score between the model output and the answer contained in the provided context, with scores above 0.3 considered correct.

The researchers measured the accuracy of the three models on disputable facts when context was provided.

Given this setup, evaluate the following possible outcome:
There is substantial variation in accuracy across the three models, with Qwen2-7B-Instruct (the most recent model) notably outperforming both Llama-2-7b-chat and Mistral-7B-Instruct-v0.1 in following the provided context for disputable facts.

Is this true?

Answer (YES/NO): NO